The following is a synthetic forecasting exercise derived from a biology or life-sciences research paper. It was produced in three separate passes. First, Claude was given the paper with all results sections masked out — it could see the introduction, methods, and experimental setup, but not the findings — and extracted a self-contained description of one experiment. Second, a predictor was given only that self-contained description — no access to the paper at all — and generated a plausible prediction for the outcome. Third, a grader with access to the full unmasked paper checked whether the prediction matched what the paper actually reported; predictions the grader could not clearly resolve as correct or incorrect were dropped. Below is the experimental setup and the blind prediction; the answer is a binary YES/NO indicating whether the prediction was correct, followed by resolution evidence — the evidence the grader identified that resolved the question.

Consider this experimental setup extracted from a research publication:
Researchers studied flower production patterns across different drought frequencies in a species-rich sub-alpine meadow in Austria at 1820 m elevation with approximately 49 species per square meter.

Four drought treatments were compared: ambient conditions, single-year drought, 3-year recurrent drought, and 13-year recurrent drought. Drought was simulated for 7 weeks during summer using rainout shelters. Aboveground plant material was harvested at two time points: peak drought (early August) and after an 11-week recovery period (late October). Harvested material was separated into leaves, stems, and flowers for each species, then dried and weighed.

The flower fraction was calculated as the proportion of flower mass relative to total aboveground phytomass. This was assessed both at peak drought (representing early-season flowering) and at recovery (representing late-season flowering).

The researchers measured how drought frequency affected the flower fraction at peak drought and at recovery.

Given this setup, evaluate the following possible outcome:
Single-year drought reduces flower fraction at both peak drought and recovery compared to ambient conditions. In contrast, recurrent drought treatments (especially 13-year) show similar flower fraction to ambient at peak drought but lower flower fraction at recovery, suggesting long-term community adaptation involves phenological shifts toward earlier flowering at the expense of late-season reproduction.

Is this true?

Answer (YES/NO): NO